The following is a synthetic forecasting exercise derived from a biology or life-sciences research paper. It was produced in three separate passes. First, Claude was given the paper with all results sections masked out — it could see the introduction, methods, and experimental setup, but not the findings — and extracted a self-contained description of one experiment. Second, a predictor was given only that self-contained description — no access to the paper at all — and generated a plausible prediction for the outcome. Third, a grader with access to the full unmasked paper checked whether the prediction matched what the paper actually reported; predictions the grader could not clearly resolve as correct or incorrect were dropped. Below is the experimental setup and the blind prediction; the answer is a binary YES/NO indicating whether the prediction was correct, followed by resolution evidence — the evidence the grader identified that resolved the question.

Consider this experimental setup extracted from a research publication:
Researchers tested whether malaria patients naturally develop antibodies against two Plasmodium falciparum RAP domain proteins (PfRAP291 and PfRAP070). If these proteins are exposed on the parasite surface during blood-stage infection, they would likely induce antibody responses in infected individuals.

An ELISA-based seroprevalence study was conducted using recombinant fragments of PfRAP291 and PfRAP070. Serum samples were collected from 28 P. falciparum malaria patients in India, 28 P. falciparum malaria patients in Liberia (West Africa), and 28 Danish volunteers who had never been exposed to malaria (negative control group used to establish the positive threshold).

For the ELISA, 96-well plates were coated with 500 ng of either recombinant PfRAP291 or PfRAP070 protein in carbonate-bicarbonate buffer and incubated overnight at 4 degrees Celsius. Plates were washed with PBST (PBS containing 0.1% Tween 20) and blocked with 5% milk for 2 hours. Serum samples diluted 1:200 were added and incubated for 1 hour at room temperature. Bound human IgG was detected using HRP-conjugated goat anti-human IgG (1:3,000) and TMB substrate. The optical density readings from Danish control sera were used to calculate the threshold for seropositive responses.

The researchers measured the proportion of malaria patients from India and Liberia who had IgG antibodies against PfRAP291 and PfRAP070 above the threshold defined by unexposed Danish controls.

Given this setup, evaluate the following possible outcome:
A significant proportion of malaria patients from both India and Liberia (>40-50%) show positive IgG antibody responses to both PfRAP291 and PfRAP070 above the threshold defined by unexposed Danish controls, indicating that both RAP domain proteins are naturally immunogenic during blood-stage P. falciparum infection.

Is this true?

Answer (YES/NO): NO